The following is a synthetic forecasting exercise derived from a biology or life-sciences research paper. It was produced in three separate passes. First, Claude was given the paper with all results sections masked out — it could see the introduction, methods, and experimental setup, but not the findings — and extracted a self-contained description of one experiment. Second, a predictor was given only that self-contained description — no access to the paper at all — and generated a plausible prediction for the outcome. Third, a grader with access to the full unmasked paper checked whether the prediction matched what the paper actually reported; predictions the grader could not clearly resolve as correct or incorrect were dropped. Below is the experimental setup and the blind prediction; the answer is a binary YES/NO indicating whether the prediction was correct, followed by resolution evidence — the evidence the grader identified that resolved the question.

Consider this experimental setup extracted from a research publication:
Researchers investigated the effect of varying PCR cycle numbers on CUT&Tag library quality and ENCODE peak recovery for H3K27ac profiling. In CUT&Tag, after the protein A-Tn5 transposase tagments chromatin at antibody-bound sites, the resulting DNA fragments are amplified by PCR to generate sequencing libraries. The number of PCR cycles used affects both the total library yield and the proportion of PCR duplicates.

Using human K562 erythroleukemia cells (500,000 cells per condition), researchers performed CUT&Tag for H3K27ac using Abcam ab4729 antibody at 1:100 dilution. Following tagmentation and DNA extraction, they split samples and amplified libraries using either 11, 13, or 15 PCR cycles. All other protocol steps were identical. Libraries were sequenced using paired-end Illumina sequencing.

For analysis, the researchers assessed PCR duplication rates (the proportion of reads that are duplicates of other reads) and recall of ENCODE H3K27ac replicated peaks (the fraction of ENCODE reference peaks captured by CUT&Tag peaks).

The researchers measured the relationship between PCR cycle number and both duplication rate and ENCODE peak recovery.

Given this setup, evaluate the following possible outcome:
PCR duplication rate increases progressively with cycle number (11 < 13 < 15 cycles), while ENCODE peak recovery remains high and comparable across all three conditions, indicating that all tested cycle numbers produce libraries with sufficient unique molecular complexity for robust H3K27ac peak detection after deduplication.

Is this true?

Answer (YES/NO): NO